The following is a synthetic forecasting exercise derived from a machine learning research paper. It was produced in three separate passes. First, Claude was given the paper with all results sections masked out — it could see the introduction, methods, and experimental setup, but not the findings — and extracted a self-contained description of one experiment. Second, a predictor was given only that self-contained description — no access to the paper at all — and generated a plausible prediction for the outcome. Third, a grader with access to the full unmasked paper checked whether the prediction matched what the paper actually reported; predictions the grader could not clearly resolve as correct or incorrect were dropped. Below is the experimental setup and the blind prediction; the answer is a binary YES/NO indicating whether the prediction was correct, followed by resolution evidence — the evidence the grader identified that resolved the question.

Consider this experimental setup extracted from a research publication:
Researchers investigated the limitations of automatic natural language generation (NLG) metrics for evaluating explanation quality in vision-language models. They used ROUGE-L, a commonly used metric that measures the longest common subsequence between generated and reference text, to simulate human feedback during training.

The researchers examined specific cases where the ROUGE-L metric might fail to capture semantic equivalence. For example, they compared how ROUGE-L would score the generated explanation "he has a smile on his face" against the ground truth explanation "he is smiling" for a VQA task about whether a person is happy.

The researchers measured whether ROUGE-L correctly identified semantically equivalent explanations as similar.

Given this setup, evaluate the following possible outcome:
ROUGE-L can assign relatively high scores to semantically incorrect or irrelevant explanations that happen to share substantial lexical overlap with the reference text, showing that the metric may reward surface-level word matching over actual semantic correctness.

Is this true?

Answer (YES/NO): YES